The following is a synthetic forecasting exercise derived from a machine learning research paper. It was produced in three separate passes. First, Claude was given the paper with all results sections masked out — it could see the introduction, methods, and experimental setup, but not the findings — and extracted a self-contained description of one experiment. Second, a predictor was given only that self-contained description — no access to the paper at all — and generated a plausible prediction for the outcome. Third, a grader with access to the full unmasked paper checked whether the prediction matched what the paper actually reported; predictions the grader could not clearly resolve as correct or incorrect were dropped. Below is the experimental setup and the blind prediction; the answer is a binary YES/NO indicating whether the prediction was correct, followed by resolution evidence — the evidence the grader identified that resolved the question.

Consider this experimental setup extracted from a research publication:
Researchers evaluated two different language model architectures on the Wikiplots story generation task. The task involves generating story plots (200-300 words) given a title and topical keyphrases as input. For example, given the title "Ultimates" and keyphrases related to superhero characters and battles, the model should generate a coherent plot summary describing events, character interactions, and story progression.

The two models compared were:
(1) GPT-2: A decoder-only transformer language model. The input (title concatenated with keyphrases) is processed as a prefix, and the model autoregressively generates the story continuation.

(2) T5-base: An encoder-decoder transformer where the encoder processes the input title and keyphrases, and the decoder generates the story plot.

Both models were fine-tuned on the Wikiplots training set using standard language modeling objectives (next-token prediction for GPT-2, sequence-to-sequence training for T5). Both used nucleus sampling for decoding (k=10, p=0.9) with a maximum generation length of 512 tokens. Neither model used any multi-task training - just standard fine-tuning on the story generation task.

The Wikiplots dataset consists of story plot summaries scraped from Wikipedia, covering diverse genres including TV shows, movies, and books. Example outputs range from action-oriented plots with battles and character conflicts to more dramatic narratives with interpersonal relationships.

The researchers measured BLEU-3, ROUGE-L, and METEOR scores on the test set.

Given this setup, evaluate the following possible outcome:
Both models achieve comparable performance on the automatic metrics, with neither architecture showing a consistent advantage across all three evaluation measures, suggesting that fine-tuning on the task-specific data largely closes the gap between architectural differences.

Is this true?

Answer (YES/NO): NO